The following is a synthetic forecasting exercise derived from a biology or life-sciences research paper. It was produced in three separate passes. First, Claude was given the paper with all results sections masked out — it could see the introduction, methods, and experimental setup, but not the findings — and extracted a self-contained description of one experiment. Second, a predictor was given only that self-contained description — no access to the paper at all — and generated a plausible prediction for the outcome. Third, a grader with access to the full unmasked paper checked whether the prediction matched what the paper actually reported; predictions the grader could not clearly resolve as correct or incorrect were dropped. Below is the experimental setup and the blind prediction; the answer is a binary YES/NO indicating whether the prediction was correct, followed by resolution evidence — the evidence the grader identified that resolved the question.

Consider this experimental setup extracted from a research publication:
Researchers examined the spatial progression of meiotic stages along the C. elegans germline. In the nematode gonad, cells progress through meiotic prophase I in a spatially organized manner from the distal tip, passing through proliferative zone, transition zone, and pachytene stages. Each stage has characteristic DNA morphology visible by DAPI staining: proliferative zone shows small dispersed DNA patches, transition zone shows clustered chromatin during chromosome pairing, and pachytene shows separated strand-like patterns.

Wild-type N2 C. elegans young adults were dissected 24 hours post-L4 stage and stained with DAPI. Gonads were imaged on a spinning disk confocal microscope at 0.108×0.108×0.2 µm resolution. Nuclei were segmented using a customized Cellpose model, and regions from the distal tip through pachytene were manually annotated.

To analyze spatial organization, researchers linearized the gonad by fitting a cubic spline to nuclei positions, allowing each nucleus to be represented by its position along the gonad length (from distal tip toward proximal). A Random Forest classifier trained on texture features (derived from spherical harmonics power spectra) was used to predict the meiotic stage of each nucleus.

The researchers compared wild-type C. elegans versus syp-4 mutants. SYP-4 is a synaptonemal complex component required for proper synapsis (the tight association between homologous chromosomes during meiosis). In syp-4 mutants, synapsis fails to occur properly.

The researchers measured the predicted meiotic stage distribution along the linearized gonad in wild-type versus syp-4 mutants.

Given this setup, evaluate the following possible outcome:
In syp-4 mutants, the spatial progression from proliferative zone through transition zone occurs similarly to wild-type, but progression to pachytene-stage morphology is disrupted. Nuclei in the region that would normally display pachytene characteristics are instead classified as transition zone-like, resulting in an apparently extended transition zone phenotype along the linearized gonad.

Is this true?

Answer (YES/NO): YES